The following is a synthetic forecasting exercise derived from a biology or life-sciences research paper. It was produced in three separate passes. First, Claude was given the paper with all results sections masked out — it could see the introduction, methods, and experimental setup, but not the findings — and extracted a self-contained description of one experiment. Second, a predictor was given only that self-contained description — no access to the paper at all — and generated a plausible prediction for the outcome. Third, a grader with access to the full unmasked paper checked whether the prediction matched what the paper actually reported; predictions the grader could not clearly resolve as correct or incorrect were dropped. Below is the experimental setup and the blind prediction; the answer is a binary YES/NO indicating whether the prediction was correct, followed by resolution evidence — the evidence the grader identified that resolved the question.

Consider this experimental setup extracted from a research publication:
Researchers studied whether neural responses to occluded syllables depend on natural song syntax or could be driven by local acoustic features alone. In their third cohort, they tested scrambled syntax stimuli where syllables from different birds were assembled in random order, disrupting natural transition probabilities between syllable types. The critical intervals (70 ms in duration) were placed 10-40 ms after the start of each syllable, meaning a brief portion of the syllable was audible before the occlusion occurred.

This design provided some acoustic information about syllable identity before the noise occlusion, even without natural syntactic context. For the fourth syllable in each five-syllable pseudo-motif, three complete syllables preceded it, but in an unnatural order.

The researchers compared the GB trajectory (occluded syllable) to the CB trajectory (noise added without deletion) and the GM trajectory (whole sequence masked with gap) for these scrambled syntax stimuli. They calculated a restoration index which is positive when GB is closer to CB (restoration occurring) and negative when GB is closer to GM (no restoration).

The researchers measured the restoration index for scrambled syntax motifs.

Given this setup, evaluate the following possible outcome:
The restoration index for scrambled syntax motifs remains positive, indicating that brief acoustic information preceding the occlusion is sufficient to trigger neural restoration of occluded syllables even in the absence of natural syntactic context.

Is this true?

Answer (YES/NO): NO